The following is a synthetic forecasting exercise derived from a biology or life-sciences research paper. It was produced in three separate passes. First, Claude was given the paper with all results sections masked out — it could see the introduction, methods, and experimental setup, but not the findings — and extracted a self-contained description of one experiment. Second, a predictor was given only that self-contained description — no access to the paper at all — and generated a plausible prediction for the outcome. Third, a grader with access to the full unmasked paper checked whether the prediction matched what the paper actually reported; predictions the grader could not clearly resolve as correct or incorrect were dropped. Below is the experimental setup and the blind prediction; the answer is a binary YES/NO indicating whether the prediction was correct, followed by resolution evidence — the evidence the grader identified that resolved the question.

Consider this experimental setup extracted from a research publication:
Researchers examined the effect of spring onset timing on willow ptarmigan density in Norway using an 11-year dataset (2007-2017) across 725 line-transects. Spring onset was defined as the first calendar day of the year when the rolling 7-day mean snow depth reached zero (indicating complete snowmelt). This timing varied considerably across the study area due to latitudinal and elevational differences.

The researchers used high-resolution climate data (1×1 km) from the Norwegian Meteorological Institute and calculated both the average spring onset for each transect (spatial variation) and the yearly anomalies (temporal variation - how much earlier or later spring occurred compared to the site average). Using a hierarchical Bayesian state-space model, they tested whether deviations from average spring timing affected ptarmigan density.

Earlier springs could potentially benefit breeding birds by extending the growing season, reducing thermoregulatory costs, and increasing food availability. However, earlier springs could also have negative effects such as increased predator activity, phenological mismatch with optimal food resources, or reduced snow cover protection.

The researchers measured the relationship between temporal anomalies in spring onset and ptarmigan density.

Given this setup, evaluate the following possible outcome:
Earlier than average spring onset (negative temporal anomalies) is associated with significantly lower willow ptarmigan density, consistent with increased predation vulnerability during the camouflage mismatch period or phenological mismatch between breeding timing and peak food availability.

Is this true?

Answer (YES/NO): NO